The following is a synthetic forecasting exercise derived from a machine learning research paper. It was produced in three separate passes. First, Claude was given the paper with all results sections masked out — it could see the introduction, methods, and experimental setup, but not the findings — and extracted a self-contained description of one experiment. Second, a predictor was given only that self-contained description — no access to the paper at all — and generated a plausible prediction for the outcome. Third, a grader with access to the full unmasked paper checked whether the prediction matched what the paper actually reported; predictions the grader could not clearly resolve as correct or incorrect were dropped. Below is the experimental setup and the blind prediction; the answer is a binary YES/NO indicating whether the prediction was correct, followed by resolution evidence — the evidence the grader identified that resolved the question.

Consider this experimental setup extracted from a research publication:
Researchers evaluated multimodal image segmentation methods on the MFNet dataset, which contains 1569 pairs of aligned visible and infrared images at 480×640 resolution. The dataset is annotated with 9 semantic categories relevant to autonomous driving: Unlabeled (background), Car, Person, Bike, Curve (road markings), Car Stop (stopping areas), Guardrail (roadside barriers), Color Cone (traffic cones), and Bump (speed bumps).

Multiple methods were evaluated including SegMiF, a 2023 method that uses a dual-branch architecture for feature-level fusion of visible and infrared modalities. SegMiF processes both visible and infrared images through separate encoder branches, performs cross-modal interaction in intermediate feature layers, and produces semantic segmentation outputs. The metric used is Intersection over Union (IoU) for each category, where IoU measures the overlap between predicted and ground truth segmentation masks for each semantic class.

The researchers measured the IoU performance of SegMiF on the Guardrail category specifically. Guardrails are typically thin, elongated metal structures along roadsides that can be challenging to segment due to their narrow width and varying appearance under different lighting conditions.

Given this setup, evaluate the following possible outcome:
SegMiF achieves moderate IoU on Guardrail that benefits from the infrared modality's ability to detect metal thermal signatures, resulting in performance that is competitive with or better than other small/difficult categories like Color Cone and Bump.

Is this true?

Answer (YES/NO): NO